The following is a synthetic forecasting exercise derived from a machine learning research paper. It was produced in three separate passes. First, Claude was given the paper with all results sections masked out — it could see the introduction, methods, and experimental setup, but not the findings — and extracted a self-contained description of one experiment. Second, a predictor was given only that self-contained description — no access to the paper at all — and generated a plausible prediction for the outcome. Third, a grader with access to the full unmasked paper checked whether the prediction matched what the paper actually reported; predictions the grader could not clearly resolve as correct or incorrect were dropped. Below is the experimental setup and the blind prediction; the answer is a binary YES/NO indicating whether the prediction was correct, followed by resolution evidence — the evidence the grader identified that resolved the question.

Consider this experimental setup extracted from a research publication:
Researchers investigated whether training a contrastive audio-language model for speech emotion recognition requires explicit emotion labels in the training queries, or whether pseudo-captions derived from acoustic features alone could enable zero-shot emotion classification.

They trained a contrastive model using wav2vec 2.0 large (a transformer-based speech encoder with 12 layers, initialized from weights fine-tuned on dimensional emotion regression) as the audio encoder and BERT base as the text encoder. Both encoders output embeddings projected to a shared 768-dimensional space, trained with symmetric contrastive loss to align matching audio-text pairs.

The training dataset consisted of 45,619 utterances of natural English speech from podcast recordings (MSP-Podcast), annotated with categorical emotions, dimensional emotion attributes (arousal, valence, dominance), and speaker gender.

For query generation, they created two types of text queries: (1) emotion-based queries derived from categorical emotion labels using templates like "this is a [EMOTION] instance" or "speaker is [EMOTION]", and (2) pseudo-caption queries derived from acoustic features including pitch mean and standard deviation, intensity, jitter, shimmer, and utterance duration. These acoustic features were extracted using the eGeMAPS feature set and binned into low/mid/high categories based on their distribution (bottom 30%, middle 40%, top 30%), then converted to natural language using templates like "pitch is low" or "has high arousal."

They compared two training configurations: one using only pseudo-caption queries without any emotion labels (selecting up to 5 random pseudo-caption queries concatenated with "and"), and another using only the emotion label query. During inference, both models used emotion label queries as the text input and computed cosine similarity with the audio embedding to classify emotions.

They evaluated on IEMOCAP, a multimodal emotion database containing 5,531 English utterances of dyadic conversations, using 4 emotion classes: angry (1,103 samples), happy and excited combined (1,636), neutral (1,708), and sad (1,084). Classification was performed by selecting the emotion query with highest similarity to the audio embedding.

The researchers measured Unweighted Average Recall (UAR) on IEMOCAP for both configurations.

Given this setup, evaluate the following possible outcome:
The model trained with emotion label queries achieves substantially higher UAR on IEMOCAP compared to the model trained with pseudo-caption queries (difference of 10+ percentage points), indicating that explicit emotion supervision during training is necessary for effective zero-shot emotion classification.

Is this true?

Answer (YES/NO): YES